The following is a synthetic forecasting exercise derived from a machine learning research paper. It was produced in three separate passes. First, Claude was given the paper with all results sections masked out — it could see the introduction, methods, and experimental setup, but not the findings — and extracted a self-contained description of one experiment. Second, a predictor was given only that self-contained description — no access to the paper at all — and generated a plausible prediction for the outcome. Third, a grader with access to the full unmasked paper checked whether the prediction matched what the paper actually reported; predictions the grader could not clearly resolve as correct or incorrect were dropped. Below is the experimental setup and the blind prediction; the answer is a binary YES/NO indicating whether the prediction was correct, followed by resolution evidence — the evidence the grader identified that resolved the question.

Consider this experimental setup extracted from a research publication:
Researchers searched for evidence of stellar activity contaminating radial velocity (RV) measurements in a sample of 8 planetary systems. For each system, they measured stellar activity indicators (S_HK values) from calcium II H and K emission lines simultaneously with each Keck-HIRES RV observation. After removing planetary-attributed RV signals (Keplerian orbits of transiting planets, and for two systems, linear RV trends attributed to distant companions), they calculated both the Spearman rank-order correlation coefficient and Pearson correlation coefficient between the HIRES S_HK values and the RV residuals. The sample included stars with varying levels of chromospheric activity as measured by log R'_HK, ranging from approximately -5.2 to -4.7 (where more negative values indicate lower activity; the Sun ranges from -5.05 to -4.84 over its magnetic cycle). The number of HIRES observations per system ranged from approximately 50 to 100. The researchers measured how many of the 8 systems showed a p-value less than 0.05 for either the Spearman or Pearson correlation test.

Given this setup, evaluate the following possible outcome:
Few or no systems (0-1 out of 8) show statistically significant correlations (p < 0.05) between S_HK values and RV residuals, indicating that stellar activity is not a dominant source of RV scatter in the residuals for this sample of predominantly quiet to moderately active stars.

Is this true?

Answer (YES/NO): NO